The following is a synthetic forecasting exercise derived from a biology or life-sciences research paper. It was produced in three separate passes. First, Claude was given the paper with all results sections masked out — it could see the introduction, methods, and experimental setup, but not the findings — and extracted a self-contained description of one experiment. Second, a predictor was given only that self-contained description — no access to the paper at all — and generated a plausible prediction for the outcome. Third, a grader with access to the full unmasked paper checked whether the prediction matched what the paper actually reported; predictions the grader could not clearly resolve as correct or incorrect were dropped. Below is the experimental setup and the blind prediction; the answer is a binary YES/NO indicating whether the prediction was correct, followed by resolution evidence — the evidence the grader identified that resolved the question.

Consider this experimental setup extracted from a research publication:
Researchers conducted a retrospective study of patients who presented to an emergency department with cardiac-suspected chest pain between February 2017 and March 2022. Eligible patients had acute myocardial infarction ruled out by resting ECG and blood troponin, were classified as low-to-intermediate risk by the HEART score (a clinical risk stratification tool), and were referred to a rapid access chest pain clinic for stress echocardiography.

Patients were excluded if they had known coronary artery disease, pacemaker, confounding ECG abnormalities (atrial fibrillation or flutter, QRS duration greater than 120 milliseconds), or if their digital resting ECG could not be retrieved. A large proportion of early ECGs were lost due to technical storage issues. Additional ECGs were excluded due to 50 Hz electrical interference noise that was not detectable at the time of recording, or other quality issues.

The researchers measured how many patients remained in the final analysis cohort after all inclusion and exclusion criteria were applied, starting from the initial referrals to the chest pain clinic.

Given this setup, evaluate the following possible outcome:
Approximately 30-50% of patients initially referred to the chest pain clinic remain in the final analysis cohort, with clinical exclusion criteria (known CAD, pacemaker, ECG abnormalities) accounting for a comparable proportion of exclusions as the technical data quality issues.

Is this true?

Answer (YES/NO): NO